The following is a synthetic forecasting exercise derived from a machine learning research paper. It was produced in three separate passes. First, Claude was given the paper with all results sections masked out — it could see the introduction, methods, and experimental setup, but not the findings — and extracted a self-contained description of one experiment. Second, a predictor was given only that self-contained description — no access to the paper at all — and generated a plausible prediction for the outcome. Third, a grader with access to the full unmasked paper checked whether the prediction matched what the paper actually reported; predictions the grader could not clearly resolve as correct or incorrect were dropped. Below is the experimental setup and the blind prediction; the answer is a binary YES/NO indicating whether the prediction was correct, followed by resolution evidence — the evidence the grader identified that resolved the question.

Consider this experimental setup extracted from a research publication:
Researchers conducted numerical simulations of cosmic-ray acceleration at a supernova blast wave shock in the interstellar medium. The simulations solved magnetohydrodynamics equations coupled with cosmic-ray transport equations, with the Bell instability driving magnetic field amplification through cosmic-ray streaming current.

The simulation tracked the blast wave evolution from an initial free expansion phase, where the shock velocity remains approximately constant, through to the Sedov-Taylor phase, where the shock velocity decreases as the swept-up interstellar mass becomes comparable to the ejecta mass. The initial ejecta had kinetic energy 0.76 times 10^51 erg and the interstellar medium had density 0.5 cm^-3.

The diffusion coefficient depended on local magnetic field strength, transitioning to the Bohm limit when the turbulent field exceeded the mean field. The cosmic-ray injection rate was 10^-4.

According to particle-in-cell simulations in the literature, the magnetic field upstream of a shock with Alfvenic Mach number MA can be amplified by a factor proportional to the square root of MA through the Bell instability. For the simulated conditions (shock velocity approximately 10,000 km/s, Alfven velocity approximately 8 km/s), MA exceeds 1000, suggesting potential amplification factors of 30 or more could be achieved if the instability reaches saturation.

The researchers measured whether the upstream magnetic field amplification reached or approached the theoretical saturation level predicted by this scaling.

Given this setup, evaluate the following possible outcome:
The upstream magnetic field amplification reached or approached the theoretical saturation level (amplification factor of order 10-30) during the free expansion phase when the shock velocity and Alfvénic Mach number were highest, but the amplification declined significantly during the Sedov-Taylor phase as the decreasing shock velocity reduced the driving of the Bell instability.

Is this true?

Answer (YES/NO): NO